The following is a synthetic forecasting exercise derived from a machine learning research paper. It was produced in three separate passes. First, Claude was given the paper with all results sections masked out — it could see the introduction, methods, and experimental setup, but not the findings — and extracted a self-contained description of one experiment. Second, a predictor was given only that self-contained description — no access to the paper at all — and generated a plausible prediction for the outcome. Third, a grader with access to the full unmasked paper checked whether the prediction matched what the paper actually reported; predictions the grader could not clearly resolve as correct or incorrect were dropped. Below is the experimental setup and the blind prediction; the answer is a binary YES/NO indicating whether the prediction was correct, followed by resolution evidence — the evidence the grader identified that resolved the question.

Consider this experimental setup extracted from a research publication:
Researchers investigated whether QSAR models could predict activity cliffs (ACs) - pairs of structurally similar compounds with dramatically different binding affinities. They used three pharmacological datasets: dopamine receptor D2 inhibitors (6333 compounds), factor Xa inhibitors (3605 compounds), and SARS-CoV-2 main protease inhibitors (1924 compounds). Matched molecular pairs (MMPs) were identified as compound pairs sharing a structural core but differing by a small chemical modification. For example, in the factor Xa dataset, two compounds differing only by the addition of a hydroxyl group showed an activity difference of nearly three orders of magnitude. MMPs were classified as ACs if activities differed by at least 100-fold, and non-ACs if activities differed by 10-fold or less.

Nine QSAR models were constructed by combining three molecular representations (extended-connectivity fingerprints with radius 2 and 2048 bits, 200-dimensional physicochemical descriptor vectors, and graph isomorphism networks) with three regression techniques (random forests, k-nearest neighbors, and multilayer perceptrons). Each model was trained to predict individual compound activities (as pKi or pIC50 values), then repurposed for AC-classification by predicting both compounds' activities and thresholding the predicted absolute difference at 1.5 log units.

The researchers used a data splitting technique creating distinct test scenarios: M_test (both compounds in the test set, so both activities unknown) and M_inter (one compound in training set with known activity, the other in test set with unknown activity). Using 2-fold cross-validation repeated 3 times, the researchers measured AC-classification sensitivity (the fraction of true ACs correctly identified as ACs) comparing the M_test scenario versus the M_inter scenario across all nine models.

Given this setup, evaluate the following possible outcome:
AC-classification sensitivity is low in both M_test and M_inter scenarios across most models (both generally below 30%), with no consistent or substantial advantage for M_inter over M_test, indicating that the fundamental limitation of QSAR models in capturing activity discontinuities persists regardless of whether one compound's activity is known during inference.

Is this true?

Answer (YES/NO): NO